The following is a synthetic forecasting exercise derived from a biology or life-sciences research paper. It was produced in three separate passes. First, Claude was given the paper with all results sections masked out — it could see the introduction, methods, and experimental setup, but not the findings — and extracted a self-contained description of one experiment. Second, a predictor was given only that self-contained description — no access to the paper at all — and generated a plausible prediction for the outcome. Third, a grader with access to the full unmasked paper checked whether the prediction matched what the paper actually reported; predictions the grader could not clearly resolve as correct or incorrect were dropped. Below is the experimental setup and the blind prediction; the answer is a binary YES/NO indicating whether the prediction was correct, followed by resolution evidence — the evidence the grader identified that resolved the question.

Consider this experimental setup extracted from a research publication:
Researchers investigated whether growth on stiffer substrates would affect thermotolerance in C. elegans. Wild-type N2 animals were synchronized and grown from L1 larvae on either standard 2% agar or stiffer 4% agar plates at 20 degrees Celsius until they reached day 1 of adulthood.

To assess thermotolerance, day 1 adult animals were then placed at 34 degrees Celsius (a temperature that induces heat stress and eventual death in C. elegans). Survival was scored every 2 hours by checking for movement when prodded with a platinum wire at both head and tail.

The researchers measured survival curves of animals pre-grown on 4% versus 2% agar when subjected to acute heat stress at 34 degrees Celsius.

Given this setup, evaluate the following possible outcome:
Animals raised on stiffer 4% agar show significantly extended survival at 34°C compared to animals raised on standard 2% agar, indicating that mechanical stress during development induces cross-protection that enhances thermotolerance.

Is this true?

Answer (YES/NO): NO